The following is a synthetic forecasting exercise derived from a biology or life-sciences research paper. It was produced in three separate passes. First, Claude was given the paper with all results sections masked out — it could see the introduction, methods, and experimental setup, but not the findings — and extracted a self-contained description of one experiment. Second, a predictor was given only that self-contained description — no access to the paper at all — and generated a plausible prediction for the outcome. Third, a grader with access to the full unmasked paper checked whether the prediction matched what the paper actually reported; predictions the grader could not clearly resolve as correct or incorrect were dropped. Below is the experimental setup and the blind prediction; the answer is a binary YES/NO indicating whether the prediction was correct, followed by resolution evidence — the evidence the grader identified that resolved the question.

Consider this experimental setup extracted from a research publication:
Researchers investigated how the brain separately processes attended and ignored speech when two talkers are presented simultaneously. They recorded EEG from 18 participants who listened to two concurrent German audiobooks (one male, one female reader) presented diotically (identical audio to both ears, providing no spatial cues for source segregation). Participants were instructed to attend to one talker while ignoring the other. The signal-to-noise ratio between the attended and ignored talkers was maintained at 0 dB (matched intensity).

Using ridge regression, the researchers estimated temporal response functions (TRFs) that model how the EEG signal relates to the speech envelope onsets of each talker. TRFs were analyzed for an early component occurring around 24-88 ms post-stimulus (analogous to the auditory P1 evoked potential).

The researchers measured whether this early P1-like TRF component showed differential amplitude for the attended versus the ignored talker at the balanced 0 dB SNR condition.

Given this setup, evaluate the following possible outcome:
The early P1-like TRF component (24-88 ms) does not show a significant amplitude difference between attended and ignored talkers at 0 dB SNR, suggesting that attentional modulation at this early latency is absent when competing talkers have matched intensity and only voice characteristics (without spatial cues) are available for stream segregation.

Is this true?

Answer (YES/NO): YES